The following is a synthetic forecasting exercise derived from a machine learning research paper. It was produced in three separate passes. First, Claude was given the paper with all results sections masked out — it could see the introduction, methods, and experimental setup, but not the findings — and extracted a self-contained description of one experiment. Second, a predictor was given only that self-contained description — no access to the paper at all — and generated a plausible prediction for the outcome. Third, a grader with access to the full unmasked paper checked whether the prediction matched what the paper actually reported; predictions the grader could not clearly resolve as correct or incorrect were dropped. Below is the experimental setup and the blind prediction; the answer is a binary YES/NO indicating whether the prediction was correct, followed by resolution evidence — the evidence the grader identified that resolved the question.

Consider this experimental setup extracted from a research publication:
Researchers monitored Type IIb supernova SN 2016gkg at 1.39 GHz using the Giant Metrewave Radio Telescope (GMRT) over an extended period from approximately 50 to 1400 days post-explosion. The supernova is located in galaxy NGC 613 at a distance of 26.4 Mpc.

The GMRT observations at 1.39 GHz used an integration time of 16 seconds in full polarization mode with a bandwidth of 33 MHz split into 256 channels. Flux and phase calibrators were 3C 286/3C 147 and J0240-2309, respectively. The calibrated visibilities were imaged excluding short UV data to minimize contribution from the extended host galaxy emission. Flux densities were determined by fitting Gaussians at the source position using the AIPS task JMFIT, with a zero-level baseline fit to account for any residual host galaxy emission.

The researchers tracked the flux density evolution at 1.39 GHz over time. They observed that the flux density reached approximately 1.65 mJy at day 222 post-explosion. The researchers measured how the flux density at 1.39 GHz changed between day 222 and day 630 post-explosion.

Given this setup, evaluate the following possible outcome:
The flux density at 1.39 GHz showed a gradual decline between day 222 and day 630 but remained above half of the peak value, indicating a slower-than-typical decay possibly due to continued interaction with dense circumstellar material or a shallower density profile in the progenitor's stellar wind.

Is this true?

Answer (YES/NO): NO